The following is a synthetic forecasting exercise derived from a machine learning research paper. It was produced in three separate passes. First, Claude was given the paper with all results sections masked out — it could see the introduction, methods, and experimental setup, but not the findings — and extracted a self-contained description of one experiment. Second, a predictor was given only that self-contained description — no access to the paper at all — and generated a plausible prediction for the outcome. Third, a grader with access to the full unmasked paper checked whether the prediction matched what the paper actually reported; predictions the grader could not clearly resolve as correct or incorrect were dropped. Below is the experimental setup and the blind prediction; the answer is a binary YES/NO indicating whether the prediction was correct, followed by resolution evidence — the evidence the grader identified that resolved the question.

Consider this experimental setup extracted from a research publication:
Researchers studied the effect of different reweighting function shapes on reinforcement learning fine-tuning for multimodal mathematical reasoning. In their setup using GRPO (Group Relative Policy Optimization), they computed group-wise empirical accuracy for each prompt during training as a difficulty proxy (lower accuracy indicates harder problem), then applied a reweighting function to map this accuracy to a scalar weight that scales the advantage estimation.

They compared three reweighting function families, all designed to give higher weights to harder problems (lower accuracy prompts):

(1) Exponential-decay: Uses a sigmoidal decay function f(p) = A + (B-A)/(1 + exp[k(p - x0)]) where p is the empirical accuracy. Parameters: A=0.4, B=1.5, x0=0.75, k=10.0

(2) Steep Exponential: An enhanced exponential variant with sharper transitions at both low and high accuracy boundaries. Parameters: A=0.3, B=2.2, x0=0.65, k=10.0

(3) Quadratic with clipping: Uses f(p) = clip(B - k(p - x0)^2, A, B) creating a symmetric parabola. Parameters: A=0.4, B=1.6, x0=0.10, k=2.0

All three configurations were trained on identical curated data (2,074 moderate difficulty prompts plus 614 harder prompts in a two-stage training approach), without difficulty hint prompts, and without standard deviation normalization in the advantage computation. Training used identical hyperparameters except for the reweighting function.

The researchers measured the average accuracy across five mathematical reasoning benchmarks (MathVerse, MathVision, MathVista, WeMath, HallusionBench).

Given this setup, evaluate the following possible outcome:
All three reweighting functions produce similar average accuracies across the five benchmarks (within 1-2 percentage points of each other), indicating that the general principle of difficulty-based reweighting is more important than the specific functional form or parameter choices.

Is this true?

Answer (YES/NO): YES